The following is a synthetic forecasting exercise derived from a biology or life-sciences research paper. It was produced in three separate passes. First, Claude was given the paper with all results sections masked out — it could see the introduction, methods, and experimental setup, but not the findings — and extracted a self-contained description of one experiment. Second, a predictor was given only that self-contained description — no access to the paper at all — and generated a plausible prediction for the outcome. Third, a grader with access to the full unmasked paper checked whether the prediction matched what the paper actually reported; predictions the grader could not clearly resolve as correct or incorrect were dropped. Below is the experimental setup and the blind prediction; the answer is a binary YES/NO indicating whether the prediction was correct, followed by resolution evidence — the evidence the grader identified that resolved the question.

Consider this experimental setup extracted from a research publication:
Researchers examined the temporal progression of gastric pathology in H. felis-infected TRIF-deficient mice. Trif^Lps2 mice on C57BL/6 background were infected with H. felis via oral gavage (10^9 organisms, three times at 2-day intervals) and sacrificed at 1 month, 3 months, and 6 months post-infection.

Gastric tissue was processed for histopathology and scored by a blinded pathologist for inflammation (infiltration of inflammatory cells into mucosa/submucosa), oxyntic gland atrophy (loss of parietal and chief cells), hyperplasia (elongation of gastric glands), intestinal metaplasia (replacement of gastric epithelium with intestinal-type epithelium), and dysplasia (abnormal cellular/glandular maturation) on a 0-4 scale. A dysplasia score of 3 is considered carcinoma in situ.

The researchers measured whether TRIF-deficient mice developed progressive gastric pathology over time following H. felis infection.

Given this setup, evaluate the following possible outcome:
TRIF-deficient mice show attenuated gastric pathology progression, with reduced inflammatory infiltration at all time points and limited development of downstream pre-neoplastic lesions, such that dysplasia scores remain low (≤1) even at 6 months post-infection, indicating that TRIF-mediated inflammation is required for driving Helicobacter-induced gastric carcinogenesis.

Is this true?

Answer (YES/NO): YES